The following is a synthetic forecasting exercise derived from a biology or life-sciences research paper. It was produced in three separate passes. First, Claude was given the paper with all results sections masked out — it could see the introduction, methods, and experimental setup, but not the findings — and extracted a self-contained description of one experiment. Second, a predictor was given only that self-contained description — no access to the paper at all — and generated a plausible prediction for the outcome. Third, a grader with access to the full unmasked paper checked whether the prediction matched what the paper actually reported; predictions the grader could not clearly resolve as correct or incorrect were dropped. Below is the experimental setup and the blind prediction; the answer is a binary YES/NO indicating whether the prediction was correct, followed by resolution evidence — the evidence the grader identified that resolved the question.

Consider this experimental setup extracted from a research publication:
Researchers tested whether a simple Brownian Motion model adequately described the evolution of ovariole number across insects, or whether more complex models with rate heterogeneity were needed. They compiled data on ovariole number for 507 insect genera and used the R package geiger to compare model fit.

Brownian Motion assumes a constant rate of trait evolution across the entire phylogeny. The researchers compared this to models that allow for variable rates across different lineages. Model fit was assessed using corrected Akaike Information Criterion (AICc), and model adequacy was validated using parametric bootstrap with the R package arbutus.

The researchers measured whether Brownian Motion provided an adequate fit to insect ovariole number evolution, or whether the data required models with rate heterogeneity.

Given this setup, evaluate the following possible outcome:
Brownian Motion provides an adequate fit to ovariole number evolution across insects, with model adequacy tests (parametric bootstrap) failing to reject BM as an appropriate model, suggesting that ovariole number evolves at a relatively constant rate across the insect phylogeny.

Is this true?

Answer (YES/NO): NO